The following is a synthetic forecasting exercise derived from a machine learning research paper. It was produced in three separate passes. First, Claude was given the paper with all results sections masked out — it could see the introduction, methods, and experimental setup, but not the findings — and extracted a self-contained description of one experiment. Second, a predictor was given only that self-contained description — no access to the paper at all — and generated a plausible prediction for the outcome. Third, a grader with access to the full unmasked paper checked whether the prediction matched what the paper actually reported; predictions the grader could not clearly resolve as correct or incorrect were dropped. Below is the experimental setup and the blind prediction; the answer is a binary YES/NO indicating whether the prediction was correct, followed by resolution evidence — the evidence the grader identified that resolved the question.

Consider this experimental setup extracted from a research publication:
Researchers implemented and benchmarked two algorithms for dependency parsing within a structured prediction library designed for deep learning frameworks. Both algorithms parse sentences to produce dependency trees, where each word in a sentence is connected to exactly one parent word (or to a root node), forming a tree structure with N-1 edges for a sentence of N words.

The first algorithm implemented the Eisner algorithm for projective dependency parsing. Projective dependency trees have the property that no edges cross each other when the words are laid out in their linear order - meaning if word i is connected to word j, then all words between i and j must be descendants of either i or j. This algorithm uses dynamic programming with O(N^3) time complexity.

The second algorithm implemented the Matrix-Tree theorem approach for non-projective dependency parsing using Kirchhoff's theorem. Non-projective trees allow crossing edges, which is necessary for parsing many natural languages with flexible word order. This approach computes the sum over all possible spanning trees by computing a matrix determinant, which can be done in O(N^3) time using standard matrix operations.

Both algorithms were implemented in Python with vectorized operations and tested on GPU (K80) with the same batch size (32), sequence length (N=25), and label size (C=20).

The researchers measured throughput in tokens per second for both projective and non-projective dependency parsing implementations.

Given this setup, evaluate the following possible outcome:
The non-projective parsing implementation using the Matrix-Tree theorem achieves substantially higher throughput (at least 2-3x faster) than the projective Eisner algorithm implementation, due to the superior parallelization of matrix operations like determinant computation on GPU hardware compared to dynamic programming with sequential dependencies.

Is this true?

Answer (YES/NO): YES